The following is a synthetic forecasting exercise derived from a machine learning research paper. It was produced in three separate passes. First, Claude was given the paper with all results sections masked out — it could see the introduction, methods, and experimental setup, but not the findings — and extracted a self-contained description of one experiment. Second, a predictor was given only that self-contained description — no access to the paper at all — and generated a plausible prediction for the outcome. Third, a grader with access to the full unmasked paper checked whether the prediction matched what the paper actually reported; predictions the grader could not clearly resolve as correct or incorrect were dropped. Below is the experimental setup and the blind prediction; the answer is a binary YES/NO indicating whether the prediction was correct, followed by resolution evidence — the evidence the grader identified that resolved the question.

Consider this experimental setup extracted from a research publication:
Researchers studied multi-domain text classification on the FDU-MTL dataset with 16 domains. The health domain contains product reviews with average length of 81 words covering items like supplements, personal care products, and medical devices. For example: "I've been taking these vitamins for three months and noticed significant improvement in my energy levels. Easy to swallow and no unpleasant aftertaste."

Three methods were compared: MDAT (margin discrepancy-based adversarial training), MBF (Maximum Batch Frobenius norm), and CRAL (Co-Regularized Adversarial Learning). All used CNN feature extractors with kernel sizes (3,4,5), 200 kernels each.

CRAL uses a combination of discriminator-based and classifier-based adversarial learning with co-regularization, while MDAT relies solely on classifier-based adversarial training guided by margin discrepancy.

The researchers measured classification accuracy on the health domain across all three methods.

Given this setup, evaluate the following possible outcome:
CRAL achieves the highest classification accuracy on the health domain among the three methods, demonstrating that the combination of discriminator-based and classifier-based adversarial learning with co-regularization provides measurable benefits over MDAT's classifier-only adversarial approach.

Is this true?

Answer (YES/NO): NO